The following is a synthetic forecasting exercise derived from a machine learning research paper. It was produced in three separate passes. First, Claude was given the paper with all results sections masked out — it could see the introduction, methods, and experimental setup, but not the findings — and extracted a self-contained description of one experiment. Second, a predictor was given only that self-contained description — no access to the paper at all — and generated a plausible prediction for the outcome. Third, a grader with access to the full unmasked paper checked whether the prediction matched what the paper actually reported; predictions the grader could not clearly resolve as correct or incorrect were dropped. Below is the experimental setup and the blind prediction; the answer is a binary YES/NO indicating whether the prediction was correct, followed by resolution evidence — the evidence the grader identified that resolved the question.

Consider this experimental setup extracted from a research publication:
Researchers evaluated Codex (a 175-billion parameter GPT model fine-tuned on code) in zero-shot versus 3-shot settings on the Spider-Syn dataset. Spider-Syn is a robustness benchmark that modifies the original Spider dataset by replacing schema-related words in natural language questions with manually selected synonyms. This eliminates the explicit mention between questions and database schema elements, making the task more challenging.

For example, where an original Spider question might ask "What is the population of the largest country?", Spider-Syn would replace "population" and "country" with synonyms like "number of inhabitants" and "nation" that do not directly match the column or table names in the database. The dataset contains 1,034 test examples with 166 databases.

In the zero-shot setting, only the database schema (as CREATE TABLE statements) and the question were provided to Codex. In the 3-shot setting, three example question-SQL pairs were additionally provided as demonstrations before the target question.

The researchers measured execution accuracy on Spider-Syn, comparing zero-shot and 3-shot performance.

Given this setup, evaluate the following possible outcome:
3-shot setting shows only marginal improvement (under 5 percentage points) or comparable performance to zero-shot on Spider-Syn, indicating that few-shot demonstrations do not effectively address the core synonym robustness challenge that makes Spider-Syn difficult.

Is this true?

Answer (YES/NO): NO